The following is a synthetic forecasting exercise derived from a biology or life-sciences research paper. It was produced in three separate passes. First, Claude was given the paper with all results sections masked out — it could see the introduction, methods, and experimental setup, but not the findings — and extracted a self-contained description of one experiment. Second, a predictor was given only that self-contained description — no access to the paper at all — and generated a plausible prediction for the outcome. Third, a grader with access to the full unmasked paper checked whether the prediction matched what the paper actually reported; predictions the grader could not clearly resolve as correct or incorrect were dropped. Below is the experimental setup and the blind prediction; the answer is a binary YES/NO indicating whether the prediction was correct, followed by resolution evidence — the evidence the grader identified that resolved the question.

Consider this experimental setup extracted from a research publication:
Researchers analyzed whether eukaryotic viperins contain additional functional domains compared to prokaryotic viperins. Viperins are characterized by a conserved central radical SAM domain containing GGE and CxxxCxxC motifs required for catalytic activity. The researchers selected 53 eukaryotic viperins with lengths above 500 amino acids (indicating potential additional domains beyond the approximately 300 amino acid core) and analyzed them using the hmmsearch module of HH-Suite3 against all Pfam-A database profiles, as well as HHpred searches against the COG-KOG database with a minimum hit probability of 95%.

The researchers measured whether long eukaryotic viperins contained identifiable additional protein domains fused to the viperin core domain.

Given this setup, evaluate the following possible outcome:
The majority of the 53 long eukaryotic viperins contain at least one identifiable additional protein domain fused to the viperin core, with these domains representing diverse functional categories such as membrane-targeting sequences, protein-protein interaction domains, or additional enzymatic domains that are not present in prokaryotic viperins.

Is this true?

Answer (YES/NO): YES